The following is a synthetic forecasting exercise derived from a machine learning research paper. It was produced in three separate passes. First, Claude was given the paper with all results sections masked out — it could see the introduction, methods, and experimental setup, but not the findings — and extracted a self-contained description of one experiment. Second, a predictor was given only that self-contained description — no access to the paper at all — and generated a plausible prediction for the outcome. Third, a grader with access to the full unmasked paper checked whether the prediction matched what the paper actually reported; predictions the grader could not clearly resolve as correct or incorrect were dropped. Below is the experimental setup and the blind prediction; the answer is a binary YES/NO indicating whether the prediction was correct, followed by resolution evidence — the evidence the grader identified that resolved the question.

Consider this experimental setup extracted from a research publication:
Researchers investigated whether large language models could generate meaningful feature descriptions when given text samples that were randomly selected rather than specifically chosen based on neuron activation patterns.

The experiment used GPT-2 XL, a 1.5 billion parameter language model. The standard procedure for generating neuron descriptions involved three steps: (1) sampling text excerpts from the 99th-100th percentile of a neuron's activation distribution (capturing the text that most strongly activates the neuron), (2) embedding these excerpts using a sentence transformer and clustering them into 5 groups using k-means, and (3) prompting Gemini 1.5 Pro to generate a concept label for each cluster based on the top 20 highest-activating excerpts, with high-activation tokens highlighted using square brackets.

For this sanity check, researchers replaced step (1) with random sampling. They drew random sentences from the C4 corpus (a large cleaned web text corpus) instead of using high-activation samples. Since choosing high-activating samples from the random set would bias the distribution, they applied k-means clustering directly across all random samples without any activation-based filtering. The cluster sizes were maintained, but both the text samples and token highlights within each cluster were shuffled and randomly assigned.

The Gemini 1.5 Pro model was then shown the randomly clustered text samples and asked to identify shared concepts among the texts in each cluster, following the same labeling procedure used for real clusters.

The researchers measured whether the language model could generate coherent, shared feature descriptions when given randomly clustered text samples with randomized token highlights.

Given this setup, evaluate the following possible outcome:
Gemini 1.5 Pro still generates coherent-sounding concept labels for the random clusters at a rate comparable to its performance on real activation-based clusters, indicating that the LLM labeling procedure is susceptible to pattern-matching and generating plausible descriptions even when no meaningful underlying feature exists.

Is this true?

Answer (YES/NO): NO